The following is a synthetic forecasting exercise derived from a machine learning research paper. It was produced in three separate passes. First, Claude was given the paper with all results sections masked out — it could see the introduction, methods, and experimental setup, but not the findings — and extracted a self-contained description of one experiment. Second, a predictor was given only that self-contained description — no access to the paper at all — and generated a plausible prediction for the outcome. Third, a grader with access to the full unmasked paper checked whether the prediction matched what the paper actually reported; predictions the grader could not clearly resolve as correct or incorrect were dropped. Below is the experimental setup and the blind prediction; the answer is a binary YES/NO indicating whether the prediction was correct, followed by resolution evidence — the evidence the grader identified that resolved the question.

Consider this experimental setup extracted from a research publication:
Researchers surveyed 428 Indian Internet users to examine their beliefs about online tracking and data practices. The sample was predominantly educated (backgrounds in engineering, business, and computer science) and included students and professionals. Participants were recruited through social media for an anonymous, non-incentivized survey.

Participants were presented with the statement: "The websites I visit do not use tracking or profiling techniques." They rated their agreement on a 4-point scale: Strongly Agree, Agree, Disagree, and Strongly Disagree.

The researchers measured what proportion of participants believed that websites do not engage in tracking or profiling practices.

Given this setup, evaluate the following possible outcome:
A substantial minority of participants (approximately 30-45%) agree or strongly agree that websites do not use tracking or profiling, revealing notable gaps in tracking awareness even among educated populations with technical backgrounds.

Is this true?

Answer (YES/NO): YES